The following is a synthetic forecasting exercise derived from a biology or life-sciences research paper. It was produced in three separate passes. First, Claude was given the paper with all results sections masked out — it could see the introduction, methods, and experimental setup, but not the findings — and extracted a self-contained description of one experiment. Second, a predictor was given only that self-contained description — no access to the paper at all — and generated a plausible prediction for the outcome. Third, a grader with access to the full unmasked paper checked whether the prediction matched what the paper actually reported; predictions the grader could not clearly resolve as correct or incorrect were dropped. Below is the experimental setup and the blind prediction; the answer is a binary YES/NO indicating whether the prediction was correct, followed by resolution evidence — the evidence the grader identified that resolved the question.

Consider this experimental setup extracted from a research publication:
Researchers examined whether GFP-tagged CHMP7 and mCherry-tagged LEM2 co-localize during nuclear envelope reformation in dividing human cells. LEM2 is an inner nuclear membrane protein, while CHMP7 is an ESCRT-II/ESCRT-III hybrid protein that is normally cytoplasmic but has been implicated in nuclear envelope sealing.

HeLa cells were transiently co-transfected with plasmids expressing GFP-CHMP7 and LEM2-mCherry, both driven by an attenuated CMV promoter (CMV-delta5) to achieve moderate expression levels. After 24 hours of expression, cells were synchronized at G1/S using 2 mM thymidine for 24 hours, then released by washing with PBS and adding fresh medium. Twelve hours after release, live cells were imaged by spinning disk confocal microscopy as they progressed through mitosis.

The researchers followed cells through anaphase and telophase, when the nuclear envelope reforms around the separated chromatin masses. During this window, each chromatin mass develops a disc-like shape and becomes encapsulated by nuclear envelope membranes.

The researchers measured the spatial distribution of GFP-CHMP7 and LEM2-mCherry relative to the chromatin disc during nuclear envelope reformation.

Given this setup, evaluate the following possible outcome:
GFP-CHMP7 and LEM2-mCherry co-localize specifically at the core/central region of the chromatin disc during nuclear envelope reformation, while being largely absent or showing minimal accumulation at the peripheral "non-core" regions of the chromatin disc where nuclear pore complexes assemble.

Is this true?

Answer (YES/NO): NO